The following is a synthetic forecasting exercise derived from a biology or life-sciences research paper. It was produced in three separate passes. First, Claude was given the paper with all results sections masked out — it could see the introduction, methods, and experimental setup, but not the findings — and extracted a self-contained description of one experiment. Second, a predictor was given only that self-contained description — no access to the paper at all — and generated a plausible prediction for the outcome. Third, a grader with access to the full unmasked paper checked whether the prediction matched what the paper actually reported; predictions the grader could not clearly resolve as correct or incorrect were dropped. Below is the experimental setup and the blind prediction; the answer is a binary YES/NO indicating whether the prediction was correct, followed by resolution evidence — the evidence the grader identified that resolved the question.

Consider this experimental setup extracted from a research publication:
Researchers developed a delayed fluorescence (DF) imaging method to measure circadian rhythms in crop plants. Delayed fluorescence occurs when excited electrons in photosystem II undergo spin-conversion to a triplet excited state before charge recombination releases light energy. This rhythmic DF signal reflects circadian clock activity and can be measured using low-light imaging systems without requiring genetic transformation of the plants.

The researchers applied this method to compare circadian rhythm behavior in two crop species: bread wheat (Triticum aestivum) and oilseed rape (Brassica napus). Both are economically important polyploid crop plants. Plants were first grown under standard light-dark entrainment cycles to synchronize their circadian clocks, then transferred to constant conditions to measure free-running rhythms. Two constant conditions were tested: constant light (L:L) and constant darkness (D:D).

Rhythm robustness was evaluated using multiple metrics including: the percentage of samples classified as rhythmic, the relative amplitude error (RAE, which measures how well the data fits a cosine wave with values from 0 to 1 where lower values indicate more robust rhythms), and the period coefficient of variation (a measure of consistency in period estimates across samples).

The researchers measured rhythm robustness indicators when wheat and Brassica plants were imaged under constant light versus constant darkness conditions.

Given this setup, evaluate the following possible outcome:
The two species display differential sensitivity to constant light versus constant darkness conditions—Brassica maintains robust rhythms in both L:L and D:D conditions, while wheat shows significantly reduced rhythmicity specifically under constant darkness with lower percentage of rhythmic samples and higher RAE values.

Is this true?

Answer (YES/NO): NO